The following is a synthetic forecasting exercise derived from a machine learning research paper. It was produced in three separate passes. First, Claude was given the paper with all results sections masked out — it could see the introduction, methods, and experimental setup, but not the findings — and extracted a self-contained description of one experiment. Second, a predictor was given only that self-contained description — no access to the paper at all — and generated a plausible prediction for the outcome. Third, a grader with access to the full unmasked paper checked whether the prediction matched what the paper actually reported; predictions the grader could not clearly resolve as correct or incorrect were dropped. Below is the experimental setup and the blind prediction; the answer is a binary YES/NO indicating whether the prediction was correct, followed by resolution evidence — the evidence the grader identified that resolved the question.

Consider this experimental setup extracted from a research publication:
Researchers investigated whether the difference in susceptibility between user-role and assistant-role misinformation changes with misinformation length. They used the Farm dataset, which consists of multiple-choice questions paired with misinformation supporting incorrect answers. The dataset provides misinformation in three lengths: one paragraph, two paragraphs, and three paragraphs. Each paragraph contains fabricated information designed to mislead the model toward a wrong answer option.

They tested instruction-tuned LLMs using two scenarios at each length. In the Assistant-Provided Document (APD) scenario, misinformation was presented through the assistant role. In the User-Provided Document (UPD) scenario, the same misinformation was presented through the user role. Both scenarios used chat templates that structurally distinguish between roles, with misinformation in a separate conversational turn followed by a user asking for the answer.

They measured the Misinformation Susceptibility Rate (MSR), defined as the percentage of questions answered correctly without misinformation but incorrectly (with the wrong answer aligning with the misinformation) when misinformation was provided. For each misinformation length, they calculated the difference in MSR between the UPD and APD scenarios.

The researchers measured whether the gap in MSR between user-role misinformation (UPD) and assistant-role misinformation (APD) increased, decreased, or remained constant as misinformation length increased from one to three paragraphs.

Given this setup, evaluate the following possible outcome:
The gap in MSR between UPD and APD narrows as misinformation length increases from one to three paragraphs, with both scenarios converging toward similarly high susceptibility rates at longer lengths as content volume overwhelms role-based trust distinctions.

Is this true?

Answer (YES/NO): NO